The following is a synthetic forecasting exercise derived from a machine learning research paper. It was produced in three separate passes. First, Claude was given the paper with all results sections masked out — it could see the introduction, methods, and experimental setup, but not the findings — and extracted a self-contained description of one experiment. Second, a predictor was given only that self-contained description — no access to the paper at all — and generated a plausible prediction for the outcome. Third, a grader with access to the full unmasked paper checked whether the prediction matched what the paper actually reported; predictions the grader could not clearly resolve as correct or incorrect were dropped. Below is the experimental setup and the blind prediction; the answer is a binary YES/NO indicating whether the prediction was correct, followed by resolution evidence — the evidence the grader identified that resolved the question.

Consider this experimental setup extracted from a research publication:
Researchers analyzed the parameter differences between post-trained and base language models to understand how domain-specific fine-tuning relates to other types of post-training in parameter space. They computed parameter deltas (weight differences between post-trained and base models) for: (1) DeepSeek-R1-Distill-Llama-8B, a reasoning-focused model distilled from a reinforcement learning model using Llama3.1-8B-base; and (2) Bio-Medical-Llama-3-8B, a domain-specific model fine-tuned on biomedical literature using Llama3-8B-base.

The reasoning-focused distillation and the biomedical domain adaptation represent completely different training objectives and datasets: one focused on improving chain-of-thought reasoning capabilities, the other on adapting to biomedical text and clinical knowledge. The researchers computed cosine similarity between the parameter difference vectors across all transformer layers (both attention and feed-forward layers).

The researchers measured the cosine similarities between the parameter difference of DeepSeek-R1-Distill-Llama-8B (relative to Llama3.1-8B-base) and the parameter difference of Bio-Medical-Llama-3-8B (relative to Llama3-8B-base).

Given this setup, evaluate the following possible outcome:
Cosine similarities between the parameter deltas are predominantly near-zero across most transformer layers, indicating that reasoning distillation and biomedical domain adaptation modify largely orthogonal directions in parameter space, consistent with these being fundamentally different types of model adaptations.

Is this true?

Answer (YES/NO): YES